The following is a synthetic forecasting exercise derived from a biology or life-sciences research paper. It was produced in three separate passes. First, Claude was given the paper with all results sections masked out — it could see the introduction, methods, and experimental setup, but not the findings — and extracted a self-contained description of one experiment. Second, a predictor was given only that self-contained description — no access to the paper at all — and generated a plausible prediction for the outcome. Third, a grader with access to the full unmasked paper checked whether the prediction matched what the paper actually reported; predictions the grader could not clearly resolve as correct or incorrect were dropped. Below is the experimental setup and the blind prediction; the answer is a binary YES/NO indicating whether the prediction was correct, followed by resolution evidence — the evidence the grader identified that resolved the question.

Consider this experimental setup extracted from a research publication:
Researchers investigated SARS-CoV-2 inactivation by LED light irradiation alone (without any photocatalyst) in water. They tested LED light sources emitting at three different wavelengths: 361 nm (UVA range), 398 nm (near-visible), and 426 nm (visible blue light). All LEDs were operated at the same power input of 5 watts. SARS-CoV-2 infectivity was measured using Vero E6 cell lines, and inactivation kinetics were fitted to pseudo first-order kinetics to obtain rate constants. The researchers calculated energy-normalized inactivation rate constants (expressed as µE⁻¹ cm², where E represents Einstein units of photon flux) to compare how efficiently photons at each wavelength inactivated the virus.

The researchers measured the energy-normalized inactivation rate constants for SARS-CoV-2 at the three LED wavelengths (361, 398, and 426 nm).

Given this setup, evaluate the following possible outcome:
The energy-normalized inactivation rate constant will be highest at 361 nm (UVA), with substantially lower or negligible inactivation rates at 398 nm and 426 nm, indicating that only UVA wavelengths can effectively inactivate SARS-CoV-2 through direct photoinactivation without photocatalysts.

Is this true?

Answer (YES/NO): NO